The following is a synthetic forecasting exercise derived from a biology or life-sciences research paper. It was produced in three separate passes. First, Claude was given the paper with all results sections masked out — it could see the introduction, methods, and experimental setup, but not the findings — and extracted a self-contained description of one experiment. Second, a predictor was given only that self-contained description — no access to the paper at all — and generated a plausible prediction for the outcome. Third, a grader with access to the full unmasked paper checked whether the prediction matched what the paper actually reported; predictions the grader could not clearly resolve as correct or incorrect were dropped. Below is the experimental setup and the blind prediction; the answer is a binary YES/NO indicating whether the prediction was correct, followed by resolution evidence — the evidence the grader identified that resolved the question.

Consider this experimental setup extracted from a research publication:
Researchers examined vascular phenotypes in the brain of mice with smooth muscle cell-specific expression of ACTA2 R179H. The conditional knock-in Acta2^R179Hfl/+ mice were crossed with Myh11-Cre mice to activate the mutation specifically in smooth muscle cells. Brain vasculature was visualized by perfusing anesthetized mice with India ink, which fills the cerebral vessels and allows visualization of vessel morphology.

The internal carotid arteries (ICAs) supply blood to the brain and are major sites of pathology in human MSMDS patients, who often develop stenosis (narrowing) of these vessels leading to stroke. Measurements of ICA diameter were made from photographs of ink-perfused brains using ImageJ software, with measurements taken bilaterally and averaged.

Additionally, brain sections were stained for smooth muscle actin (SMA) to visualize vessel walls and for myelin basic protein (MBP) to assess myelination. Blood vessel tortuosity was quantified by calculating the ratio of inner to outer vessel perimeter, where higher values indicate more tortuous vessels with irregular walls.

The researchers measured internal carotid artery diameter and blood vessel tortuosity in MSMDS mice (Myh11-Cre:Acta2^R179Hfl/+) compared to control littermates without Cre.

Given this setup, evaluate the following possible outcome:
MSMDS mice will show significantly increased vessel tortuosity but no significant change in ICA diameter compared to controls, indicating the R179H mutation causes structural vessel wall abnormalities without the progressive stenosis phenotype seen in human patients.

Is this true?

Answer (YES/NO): NO